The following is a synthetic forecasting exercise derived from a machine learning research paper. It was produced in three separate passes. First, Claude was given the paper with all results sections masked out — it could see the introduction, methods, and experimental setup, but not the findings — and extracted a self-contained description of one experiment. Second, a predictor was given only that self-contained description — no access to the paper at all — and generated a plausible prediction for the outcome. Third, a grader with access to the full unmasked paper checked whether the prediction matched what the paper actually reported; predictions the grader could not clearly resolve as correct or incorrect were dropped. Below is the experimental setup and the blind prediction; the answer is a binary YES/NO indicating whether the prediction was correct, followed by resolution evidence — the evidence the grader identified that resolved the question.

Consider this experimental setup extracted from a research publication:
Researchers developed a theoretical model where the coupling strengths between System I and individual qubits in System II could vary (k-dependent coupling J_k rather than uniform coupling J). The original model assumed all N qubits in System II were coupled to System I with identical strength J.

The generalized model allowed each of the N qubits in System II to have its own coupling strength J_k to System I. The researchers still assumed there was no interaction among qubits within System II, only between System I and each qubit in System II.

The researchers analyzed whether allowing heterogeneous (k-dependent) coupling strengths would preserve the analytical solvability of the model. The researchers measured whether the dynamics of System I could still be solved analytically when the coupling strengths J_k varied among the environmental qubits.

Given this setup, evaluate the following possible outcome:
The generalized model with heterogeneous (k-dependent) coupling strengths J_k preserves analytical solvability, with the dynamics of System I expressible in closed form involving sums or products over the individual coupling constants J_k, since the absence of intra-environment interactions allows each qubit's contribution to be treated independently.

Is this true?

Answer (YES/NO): YES